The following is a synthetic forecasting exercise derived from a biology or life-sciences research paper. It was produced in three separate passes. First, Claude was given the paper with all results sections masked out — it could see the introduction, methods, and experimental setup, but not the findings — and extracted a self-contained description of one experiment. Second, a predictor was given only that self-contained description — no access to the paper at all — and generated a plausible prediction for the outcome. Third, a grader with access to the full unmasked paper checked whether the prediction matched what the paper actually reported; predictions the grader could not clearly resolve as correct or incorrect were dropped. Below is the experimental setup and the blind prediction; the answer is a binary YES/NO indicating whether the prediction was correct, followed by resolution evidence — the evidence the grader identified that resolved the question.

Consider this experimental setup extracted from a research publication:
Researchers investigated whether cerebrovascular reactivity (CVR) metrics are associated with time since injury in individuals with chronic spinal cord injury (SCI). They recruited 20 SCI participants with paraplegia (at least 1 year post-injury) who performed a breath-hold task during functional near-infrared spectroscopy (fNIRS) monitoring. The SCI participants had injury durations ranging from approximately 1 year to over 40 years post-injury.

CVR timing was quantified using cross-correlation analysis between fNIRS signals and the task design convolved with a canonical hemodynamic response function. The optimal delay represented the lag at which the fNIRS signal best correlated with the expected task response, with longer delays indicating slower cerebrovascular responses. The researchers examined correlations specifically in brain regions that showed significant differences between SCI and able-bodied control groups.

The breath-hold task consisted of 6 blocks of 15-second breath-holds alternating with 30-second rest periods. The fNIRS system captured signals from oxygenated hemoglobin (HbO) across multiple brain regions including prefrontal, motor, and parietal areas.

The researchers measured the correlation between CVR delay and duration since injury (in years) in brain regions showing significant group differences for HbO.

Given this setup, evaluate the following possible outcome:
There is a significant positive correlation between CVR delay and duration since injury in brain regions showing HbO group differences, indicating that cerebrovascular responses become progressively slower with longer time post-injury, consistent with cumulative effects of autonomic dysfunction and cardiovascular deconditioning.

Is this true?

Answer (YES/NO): NO